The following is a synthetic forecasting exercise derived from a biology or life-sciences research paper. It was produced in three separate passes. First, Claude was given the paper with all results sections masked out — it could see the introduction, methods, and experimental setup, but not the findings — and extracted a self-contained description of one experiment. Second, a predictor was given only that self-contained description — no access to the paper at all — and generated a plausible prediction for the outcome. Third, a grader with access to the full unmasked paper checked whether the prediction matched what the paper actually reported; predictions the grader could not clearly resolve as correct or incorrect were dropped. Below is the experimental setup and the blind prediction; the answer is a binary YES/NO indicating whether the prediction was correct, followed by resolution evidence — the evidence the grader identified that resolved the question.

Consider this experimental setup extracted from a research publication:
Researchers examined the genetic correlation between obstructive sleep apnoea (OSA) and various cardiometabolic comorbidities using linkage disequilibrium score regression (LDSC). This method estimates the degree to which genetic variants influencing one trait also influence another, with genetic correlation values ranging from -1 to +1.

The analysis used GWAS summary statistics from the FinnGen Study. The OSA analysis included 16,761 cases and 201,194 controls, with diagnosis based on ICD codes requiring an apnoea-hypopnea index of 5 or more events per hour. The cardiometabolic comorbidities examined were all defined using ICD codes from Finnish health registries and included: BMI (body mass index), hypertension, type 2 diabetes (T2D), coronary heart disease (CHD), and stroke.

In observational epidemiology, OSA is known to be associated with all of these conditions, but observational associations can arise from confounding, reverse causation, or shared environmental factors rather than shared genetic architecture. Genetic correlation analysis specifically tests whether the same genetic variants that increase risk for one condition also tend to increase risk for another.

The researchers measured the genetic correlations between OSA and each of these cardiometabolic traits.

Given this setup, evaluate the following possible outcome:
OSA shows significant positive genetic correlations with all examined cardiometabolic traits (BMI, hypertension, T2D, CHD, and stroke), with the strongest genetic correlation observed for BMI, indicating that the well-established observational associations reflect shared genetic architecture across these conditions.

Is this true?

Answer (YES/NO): YES